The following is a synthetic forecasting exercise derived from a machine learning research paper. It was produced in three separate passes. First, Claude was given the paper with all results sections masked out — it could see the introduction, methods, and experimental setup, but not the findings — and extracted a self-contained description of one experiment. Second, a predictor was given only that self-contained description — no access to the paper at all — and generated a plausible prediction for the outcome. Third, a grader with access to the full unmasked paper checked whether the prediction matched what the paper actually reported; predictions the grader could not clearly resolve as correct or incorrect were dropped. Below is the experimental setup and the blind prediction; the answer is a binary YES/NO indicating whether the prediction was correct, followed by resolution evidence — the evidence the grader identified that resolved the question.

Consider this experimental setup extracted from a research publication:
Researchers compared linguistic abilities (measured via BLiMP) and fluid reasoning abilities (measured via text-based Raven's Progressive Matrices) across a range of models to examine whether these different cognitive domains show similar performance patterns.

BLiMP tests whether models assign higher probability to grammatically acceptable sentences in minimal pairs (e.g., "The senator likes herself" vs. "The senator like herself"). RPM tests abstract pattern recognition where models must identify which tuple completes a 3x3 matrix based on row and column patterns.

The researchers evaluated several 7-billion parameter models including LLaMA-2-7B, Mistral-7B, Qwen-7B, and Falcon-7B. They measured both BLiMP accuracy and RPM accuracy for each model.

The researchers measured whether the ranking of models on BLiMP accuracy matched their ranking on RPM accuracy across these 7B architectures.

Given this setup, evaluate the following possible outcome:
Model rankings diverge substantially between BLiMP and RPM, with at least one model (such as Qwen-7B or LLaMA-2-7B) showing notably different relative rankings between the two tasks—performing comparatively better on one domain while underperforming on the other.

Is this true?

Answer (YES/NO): YES